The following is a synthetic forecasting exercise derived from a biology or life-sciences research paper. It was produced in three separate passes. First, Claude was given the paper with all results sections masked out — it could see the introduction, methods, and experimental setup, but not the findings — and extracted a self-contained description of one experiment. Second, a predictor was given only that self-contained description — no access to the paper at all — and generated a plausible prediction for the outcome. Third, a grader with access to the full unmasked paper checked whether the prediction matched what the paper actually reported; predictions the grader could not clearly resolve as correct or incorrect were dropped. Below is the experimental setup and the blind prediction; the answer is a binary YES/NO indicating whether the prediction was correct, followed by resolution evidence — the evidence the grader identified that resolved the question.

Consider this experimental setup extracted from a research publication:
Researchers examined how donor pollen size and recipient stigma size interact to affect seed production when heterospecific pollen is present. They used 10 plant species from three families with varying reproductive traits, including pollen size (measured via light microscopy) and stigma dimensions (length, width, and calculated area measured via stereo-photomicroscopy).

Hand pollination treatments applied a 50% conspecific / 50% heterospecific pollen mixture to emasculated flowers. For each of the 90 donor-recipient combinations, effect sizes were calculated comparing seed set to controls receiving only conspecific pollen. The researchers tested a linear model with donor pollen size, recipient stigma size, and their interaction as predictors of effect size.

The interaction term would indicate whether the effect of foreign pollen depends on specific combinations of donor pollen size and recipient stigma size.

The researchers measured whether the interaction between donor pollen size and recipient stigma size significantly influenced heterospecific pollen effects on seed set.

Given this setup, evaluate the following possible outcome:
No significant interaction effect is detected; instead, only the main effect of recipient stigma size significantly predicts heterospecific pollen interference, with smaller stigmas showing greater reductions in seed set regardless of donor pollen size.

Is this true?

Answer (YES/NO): NO